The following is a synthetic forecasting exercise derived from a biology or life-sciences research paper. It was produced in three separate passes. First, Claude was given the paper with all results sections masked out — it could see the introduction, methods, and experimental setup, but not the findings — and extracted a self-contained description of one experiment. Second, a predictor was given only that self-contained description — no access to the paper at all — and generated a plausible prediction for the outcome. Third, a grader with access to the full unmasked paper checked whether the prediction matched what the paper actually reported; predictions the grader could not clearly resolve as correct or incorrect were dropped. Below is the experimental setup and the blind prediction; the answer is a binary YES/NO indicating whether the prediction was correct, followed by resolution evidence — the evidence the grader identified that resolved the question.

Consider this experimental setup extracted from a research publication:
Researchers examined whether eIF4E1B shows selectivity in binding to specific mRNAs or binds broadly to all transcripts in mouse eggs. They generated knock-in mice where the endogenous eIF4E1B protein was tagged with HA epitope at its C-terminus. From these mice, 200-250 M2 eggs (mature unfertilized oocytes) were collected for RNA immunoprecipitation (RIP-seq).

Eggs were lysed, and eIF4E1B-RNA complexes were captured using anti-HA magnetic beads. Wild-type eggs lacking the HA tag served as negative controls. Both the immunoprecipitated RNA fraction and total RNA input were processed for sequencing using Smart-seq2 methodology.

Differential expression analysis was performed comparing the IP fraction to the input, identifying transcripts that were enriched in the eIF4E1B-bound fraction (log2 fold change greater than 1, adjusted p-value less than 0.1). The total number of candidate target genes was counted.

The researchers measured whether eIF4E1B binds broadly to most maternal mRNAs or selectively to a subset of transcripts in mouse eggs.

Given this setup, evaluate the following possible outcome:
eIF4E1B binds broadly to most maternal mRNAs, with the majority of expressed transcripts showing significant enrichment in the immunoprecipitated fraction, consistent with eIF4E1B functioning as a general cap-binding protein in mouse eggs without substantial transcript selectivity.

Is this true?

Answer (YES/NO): NO